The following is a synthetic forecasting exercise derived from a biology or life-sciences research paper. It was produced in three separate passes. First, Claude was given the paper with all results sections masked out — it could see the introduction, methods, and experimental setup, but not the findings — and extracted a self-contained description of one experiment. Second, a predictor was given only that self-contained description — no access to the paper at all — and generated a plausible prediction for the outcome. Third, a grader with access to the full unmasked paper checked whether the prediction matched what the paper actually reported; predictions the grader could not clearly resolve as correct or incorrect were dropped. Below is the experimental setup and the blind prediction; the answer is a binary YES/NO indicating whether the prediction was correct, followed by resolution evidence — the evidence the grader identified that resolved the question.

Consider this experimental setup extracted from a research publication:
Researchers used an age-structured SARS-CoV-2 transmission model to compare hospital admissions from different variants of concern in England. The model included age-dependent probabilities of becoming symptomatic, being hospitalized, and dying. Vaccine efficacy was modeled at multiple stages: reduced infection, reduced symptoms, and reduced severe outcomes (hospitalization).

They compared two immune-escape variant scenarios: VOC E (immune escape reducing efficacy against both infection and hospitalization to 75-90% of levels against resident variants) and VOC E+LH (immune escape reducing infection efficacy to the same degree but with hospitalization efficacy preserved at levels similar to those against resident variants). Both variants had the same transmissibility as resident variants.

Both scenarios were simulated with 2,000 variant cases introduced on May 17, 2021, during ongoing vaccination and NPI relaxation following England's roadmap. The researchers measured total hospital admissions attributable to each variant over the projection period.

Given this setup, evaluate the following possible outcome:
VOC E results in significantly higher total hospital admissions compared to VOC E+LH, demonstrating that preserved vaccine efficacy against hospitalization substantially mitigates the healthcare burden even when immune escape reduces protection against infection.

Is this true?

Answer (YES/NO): YES